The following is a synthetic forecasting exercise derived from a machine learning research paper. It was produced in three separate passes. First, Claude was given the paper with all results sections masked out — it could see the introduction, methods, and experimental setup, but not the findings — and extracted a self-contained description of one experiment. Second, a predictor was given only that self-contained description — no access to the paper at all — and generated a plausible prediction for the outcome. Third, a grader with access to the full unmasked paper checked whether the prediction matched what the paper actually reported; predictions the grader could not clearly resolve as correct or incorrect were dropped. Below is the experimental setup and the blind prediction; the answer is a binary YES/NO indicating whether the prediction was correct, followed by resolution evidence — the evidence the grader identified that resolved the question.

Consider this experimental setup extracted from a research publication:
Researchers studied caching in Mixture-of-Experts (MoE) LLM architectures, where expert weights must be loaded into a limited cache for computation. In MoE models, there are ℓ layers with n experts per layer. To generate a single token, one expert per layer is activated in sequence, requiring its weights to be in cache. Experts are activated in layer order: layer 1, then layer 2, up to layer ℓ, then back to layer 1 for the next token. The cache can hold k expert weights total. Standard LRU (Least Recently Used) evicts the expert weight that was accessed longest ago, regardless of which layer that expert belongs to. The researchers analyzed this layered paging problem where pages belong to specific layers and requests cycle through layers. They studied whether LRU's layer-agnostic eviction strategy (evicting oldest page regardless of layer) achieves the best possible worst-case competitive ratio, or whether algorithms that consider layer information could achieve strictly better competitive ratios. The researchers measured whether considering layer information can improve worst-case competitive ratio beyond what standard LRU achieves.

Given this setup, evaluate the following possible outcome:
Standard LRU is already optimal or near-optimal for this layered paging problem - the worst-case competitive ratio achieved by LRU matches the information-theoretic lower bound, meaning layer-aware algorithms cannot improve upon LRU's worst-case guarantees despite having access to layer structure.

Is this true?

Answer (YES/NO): YES